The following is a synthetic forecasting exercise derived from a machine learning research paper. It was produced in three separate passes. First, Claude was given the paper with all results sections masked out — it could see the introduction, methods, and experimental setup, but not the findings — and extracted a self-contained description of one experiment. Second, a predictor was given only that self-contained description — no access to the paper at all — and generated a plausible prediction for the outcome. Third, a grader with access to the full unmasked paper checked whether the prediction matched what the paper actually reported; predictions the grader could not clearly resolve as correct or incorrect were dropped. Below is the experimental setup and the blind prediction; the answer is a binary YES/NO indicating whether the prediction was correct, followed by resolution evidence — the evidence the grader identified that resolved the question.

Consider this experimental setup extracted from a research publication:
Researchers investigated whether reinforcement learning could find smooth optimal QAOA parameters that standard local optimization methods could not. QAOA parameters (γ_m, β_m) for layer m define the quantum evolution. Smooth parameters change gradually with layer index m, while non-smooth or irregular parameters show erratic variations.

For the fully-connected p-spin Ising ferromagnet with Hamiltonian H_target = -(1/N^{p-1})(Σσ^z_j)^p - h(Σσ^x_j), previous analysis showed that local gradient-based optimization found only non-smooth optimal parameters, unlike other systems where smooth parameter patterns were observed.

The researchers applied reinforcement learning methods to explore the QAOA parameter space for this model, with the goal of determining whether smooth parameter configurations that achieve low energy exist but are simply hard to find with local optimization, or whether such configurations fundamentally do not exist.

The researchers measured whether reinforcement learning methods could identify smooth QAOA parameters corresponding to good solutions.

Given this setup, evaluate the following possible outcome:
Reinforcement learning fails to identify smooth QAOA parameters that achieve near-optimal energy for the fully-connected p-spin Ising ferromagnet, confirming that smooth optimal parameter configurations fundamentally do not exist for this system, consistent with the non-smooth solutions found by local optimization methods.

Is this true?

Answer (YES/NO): NO